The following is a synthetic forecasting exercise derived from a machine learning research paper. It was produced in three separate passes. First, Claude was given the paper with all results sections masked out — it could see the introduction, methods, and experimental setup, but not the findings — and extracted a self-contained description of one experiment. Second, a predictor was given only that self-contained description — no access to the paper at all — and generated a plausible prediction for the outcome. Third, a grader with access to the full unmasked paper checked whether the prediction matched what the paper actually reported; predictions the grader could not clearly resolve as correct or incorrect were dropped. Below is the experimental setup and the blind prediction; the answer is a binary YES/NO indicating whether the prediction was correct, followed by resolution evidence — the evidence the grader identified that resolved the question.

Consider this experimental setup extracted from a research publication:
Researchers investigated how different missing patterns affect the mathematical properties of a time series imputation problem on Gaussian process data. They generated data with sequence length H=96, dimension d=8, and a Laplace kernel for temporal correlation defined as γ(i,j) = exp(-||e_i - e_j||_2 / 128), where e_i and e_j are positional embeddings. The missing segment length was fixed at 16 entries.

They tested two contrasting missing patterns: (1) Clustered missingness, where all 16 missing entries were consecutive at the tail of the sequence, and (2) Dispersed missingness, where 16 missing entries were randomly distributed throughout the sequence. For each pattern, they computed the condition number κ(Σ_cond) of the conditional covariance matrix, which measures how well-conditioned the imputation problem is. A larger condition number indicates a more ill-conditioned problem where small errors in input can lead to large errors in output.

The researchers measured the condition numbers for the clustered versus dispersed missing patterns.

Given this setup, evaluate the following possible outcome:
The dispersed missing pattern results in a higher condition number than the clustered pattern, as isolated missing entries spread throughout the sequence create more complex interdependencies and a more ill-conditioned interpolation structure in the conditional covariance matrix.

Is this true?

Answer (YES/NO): NO